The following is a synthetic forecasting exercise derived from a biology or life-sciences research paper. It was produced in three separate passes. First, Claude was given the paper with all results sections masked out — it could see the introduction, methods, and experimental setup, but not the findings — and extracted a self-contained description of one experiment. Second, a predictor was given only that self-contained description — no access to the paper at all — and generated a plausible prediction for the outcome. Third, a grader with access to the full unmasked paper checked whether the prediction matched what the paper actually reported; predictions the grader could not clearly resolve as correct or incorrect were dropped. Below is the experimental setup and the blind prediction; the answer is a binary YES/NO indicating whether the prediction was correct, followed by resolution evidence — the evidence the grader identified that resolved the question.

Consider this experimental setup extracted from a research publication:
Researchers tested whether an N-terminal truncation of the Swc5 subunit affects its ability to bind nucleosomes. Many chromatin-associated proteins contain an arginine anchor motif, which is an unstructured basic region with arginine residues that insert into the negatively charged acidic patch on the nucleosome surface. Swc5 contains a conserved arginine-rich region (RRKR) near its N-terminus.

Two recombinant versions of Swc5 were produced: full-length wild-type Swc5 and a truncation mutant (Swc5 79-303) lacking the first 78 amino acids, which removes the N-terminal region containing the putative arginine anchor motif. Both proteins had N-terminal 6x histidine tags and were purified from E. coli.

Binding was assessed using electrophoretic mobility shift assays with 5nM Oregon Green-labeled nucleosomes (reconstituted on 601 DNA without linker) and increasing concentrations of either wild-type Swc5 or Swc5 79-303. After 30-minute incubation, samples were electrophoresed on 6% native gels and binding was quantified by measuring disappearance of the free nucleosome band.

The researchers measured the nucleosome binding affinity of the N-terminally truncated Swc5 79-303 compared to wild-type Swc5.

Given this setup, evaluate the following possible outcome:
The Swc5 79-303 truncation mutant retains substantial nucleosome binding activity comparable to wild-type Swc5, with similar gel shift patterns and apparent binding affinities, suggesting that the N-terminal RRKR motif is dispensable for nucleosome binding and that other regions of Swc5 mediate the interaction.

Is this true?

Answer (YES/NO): YES